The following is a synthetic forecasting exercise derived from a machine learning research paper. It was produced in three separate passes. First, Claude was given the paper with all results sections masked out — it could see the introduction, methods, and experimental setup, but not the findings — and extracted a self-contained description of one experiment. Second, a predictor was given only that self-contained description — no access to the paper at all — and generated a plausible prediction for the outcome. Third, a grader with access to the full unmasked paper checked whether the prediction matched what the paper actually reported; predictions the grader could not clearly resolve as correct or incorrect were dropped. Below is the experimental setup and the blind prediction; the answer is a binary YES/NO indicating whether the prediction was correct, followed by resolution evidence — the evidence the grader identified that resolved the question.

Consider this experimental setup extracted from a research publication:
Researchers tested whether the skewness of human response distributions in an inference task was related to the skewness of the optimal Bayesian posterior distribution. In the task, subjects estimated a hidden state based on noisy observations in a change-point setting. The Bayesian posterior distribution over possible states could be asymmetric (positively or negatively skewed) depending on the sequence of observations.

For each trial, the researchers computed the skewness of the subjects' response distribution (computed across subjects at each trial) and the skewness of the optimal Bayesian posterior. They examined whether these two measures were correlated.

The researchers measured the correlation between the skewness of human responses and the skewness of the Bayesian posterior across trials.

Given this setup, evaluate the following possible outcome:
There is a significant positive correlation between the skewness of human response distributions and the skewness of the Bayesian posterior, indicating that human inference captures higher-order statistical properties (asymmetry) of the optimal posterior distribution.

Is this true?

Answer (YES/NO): YES